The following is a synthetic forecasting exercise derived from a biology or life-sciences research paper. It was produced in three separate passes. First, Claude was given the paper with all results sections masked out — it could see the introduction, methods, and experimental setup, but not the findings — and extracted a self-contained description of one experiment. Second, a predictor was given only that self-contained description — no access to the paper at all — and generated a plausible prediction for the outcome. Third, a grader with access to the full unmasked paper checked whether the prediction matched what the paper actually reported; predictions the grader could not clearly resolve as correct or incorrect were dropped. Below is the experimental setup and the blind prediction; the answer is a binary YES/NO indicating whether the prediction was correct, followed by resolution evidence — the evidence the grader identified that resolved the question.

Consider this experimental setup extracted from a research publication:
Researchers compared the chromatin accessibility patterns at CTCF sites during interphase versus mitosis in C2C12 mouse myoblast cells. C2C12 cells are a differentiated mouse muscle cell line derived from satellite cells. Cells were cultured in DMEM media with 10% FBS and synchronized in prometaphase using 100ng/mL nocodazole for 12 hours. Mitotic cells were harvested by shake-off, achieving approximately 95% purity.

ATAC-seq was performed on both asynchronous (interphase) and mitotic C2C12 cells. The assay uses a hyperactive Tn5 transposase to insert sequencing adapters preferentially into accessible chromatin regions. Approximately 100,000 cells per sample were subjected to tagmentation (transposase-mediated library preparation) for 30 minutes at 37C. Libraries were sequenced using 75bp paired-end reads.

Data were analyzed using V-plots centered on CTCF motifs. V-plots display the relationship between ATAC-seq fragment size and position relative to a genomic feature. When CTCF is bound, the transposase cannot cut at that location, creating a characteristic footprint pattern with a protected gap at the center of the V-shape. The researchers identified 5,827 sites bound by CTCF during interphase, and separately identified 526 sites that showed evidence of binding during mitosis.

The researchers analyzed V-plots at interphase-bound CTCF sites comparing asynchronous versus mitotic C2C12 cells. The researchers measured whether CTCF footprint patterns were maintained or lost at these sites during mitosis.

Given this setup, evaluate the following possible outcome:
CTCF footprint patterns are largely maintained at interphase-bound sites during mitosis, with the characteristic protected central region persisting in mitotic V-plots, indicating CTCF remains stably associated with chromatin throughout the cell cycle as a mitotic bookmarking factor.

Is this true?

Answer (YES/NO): NO